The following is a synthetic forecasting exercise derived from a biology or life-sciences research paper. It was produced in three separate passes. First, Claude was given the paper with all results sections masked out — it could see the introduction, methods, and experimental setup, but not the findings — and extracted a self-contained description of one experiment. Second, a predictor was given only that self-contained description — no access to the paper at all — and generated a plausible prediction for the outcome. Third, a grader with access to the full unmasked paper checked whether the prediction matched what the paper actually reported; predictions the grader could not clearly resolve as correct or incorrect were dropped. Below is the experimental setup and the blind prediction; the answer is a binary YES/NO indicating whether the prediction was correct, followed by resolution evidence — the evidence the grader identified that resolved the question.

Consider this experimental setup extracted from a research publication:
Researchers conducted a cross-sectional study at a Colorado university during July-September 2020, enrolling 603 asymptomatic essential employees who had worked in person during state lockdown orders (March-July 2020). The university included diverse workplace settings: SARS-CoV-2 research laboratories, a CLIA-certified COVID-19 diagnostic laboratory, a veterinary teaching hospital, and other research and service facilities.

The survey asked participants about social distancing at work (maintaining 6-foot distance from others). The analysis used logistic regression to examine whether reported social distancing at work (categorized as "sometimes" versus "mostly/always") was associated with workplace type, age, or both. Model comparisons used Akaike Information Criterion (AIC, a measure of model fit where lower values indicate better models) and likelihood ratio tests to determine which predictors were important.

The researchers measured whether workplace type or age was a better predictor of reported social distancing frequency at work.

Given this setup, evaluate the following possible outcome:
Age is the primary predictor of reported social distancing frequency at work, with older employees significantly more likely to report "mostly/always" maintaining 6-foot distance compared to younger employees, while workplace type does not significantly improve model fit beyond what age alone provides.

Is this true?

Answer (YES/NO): NO